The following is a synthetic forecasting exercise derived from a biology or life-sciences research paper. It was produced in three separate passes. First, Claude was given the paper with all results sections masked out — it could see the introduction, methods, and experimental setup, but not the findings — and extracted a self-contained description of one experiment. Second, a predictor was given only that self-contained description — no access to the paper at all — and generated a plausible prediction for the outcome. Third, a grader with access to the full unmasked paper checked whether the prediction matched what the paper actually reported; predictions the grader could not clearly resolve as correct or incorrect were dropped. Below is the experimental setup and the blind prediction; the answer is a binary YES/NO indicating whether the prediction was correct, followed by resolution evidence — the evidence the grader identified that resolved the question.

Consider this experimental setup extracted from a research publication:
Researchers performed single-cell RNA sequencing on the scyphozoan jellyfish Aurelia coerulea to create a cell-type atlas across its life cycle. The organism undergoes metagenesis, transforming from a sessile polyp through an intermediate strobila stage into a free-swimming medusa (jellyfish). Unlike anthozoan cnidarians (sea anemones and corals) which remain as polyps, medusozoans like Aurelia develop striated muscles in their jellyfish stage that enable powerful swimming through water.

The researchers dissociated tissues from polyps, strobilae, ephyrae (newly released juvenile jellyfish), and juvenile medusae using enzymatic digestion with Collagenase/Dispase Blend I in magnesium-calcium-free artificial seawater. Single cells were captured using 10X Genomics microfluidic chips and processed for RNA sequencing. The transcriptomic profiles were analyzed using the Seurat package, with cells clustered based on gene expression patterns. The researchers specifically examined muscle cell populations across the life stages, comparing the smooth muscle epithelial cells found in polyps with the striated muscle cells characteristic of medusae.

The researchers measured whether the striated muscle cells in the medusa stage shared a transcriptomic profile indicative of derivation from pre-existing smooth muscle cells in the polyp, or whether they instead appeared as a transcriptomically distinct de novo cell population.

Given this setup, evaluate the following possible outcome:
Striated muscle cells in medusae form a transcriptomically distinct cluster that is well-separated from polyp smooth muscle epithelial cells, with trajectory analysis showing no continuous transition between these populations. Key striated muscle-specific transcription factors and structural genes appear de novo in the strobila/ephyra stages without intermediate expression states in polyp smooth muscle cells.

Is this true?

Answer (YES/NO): NO